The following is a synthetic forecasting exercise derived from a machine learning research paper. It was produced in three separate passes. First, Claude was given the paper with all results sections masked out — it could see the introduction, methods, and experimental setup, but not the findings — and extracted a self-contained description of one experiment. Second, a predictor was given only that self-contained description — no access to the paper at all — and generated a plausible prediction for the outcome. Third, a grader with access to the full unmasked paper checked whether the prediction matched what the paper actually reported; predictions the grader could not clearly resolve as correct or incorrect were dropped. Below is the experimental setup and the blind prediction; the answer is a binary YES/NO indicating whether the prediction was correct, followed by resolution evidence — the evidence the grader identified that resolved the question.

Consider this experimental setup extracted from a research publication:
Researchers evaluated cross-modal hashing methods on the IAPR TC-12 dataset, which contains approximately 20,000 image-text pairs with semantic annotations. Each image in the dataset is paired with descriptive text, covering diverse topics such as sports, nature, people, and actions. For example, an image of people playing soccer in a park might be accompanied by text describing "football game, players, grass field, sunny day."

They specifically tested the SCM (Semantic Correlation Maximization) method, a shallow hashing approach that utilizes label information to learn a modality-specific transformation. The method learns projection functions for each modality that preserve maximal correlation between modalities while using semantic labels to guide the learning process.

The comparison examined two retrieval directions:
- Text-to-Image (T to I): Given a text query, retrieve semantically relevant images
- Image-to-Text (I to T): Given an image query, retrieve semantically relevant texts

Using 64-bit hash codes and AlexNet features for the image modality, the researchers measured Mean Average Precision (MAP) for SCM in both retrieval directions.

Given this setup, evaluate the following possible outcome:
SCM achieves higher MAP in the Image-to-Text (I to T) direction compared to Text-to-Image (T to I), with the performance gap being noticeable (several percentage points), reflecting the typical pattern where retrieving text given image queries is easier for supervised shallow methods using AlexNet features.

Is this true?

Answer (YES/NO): NO